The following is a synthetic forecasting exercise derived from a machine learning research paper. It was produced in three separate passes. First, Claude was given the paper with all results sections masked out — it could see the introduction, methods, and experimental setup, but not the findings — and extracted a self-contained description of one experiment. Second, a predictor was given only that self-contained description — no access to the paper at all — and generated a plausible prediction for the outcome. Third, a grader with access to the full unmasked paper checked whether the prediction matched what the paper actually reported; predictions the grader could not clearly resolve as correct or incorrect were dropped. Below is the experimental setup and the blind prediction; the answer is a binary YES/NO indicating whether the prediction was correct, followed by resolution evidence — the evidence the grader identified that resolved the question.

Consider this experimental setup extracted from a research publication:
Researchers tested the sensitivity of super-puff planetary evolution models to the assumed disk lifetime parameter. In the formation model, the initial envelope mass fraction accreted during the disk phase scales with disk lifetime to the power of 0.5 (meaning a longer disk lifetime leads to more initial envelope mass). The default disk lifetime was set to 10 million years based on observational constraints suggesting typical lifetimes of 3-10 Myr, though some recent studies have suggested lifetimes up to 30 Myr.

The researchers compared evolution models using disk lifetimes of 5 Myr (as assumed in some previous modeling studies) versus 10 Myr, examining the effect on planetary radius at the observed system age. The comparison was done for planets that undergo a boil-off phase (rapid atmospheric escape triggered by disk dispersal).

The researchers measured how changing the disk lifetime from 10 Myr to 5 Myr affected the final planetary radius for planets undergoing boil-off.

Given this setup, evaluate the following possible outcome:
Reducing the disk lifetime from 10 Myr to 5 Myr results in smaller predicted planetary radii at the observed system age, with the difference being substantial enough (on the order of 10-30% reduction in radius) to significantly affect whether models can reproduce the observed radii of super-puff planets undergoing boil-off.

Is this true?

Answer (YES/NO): NO